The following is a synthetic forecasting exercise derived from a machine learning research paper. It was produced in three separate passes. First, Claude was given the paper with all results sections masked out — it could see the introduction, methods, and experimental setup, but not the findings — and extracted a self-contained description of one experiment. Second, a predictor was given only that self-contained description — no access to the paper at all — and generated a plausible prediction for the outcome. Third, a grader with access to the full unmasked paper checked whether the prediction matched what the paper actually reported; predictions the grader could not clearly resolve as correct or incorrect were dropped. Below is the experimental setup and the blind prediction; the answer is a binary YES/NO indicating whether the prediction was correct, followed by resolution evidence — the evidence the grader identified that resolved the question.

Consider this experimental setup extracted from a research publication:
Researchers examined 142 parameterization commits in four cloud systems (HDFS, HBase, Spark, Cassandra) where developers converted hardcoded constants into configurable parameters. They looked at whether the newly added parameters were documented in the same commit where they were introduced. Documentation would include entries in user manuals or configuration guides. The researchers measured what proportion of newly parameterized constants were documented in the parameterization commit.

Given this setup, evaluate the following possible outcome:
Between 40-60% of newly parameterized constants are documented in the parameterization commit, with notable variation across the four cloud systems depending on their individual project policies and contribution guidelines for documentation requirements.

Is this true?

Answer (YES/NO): NO